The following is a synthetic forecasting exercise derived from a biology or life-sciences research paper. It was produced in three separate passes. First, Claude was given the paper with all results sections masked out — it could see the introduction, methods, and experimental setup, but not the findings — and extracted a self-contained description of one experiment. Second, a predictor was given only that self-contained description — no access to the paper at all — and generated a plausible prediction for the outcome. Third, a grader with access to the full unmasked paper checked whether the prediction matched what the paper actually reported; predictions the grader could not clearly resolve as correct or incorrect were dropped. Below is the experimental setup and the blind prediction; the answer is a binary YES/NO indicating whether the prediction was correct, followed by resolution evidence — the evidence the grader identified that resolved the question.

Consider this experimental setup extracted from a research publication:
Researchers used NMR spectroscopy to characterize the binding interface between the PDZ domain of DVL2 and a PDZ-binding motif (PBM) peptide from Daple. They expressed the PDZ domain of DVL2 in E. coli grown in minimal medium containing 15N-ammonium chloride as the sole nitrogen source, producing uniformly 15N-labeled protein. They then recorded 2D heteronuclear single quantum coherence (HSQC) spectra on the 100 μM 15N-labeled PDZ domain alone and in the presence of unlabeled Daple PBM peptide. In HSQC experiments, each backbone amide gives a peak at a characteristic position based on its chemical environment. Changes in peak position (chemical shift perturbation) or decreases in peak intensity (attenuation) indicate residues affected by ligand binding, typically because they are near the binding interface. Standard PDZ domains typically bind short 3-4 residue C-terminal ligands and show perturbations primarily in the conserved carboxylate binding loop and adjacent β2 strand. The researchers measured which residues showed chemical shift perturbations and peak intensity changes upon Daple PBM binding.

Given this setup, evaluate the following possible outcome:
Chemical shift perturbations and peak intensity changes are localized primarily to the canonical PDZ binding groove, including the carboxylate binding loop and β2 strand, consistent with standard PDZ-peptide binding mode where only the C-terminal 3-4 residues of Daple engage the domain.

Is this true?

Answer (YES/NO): NO